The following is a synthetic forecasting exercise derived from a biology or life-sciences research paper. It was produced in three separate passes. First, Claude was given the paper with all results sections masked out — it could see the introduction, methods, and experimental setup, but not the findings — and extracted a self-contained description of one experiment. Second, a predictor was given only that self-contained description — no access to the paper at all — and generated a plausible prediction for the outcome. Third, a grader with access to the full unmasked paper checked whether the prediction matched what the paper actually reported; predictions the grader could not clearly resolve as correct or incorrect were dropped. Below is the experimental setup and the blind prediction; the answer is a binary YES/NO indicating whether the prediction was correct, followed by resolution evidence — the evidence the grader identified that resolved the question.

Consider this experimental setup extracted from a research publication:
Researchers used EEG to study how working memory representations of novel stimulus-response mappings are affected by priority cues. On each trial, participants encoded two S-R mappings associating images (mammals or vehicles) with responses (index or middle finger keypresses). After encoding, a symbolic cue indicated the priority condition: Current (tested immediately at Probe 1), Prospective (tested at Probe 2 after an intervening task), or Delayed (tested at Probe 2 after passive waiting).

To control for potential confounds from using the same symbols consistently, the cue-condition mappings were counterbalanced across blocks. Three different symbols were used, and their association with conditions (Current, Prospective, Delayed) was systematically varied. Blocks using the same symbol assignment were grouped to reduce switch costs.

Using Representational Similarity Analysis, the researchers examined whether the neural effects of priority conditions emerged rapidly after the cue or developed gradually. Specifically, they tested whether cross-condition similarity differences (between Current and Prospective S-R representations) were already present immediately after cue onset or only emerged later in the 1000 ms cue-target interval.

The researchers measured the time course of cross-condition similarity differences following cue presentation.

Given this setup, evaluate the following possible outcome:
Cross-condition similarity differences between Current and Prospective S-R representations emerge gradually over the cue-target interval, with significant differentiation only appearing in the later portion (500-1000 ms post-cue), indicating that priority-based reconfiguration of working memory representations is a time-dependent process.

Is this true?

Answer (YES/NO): NO